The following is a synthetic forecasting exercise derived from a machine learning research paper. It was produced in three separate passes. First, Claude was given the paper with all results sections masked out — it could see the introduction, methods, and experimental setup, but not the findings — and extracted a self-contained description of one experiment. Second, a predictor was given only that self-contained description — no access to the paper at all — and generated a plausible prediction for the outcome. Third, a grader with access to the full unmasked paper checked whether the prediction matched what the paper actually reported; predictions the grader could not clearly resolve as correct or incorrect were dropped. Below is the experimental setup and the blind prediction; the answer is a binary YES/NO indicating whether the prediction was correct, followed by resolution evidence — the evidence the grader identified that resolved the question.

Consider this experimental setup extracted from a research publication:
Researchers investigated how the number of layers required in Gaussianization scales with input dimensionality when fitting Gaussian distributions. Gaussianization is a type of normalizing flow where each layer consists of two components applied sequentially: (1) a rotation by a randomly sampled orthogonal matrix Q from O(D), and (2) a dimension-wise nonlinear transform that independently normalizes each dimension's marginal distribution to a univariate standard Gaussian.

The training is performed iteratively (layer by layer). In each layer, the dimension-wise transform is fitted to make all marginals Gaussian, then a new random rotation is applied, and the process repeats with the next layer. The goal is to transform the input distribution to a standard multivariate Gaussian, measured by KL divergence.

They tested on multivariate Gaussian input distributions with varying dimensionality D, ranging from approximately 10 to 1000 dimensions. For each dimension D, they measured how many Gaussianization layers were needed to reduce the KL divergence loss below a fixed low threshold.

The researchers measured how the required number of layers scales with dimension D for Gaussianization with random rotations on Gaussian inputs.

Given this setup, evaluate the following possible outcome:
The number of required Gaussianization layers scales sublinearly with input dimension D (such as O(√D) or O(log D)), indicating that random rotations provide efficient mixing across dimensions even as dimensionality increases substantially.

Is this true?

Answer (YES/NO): NO